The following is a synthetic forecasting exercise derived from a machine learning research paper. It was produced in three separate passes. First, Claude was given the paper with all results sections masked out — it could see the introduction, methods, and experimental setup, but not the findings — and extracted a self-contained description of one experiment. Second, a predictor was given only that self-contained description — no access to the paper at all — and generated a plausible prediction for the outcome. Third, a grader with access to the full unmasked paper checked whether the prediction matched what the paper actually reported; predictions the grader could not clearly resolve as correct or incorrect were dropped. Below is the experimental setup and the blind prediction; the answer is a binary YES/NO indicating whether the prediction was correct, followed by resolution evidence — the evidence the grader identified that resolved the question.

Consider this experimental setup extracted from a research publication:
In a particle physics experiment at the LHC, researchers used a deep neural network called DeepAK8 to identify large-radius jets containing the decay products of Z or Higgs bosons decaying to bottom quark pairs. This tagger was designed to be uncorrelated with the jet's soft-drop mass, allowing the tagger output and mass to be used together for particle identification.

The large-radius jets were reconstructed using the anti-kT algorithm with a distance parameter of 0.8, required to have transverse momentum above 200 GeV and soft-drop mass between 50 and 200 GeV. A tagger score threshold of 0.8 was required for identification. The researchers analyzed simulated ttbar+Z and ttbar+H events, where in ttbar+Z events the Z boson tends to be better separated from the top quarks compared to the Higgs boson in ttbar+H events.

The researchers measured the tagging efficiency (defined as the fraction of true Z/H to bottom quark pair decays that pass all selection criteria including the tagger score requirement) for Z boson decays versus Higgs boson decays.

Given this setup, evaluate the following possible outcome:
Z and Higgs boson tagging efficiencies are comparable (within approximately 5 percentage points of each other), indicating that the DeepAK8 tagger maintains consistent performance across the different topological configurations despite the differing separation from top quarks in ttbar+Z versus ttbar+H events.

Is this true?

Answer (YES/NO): NO